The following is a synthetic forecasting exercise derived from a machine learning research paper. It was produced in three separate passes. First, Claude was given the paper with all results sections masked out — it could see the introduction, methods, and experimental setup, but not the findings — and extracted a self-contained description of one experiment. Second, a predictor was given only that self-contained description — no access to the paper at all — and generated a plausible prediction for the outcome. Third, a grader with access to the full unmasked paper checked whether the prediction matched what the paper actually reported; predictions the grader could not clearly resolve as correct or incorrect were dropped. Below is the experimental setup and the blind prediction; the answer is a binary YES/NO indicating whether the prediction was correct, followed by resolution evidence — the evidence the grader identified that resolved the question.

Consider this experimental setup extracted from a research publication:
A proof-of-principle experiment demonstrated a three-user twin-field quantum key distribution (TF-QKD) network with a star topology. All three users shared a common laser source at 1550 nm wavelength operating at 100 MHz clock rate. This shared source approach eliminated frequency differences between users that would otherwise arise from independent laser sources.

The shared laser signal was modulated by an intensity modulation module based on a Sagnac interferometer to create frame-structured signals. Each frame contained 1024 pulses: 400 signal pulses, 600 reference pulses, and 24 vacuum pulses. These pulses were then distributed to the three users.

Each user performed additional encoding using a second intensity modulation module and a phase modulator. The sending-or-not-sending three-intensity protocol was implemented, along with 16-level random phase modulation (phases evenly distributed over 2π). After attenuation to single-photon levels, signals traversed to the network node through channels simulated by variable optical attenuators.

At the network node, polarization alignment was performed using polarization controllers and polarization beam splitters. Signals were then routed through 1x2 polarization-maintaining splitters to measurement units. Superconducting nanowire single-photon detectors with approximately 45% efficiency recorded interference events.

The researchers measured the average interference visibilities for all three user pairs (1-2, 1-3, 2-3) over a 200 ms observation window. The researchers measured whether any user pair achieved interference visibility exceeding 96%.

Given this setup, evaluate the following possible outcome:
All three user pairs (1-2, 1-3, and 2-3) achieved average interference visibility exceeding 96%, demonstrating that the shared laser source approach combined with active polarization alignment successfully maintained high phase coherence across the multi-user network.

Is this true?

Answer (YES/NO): NO